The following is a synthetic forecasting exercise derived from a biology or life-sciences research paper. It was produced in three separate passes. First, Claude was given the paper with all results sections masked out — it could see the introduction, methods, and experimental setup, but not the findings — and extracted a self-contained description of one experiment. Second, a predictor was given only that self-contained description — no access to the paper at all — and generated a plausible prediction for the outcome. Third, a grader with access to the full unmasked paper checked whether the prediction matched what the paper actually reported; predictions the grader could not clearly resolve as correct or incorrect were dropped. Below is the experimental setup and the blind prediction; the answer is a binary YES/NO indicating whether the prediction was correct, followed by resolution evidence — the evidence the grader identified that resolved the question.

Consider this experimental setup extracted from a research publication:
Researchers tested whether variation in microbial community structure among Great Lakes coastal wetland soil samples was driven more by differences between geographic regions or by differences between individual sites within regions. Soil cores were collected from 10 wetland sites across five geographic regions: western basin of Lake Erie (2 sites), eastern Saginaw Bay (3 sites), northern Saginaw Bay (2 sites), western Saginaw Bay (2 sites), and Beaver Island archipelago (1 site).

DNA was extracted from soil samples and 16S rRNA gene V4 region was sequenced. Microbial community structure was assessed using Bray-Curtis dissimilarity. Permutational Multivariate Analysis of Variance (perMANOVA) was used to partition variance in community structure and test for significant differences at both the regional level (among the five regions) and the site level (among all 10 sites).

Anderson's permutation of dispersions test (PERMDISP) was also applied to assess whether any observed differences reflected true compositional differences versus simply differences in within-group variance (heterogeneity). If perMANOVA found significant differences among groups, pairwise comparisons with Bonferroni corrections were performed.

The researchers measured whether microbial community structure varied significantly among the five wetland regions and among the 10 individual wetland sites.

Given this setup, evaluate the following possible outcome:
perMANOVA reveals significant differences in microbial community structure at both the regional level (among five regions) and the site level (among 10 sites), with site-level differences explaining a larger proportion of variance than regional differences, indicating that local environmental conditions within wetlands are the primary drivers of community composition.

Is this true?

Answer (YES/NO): NO